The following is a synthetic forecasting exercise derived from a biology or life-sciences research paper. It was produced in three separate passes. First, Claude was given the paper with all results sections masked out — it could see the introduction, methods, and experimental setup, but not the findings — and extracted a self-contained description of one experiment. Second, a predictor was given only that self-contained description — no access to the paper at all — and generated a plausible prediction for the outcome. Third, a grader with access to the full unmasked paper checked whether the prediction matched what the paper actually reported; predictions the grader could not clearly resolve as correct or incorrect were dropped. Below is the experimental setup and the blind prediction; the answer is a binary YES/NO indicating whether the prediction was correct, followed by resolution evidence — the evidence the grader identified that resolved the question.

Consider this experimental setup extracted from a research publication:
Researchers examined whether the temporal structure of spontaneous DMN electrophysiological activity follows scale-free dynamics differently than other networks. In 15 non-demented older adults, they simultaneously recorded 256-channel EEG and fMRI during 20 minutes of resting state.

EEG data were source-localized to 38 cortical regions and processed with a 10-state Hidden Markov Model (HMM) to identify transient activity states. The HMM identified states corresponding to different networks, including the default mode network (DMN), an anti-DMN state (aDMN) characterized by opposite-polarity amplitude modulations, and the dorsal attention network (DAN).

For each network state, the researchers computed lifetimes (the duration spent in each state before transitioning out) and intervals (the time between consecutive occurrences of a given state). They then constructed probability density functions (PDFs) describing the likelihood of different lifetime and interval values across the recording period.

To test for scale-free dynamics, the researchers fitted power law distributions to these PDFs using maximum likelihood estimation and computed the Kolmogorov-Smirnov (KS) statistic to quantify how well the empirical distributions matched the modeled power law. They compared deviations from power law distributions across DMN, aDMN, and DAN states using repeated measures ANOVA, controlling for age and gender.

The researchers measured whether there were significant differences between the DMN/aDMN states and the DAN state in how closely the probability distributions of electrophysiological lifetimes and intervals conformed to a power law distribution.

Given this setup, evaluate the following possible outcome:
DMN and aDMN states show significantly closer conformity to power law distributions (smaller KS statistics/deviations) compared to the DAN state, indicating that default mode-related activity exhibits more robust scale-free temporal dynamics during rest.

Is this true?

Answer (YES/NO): YES